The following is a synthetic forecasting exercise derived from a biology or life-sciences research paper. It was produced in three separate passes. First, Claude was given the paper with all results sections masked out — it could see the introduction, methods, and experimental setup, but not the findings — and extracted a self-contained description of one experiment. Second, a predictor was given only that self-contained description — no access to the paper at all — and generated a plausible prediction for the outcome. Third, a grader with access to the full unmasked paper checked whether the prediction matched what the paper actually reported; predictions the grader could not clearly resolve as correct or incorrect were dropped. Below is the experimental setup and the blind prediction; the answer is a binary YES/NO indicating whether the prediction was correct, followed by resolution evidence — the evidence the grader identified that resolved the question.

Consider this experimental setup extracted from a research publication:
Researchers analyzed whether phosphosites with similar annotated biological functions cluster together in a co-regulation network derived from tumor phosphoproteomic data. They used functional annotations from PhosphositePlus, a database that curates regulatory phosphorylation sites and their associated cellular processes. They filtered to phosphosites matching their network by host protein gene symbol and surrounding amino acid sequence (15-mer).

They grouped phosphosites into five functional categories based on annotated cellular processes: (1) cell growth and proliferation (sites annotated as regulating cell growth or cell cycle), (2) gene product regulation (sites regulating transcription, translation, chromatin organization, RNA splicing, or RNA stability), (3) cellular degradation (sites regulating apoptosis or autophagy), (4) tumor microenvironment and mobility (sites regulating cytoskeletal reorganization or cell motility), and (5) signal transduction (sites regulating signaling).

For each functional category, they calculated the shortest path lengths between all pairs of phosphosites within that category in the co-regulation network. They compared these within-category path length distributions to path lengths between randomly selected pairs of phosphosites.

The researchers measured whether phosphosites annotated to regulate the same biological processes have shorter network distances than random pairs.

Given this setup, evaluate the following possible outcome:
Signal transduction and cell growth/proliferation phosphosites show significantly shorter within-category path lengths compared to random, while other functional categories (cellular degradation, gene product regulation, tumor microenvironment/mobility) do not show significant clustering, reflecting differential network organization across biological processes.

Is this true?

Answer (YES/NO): NO